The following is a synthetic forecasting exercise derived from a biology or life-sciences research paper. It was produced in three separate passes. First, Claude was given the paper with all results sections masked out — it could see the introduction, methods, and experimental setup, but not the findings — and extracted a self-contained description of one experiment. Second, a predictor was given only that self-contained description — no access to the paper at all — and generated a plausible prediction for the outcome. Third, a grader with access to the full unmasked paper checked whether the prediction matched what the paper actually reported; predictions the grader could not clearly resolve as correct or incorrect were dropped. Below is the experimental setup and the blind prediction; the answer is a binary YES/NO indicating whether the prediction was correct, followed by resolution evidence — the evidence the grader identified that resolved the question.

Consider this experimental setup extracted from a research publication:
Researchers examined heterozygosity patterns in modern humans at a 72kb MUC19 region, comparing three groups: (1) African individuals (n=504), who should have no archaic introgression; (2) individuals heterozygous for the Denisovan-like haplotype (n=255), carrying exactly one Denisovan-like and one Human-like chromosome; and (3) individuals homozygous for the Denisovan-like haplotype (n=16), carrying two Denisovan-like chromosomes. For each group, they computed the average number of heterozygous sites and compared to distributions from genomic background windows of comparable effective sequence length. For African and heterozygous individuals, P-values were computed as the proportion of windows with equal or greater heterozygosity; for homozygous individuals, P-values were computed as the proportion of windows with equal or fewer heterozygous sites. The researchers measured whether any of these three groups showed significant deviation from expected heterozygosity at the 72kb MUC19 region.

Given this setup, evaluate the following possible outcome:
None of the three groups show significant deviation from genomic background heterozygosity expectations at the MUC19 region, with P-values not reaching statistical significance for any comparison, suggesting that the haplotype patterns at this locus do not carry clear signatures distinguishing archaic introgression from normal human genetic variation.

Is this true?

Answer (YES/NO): NO